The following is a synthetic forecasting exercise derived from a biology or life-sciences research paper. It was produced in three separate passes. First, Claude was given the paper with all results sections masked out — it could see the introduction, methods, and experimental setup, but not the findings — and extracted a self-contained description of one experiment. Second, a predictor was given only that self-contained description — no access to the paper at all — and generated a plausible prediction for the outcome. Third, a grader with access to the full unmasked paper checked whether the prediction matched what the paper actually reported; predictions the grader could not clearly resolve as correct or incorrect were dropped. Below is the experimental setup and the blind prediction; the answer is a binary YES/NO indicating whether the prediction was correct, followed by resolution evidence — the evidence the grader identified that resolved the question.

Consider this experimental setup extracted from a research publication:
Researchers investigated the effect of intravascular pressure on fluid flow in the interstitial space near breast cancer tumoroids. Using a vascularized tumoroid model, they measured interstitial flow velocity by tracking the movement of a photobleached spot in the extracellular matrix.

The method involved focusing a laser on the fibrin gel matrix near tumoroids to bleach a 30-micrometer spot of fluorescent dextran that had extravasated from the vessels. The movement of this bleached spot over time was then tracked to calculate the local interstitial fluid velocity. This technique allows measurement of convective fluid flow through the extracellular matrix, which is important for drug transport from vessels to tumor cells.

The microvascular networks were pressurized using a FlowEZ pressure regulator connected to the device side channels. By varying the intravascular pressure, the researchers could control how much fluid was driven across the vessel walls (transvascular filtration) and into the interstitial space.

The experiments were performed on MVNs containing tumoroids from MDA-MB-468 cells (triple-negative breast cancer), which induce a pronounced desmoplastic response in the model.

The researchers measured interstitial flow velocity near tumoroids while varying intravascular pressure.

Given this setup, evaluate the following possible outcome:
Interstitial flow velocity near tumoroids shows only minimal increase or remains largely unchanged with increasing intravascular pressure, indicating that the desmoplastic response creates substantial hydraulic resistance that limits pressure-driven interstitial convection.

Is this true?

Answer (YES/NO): YES